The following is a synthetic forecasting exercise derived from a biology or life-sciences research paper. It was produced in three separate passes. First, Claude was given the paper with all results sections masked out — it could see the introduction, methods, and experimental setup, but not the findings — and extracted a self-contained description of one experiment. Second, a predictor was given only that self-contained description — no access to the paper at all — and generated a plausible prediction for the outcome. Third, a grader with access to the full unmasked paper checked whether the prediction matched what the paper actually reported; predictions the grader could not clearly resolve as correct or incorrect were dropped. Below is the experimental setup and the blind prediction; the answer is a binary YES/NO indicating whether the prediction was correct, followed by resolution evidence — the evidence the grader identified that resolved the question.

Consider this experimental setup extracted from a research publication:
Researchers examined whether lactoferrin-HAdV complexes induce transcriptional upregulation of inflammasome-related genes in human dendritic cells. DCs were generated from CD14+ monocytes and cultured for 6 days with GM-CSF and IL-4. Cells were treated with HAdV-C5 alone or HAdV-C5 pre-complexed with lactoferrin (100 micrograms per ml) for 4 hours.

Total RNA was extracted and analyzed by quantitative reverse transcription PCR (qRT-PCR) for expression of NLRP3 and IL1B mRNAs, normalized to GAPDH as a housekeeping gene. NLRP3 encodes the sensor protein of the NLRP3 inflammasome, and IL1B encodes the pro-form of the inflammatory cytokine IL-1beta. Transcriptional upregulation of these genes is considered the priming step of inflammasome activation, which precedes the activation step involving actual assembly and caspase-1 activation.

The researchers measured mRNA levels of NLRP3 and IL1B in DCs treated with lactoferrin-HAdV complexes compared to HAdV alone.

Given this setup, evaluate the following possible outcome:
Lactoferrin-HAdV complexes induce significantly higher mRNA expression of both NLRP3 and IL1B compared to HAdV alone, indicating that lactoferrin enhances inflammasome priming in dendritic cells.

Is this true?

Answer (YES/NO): YES